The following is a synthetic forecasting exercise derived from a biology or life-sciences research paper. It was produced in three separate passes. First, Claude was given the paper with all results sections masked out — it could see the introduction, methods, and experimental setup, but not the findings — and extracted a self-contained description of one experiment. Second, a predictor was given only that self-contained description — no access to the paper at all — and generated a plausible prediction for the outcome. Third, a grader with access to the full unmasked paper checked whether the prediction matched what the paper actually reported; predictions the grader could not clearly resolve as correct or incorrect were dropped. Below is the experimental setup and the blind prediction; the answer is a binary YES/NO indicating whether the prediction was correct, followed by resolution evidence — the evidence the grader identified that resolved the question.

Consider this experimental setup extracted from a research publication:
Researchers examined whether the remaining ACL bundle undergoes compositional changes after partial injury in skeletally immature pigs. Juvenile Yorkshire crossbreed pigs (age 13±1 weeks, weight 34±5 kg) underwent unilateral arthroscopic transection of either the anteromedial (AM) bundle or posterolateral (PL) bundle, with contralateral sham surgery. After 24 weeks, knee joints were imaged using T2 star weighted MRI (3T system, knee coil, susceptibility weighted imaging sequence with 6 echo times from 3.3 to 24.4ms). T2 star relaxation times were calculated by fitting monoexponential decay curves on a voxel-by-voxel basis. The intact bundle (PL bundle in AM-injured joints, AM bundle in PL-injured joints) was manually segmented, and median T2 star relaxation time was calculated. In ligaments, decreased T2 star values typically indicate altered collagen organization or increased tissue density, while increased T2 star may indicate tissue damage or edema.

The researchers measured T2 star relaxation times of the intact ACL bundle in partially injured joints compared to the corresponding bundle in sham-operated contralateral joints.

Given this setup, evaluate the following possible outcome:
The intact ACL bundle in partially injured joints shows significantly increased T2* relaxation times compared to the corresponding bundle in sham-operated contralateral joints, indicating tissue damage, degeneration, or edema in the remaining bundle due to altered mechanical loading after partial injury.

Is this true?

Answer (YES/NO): NO